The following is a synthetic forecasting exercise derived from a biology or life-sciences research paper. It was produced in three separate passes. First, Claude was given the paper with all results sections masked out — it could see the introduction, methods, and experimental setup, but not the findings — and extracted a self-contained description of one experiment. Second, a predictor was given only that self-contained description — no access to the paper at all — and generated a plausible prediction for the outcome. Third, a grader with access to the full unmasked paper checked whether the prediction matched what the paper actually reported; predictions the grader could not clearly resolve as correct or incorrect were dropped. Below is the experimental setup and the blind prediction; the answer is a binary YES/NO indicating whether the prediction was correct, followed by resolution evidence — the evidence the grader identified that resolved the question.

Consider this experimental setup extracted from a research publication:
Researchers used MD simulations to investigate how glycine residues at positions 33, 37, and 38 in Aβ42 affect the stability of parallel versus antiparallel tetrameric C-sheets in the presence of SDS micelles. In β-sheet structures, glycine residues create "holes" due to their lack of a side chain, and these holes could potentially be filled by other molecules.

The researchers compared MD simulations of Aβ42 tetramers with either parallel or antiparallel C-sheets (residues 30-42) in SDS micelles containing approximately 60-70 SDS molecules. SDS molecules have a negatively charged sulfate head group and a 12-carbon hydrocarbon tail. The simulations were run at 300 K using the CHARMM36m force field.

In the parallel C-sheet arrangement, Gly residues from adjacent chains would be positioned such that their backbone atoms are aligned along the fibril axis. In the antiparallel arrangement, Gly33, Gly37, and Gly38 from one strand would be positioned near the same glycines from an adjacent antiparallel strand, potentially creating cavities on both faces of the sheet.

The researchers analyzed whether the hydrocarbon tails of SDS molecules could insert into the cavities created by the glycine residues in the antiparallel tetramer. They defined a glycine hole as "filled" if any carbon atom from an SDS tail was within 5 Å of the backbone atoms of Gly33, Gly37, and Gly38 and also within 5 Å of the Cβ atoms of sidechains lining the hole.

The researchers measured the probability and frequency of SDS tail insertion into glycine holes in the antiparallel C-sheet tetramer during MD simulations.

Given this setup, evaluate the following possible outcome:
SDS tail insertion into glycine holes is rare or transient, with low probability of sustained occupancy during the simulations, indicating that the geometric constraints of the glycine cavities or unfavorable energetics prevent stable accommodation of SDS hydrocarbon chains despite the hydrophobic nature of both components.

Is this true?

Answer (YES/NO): NO